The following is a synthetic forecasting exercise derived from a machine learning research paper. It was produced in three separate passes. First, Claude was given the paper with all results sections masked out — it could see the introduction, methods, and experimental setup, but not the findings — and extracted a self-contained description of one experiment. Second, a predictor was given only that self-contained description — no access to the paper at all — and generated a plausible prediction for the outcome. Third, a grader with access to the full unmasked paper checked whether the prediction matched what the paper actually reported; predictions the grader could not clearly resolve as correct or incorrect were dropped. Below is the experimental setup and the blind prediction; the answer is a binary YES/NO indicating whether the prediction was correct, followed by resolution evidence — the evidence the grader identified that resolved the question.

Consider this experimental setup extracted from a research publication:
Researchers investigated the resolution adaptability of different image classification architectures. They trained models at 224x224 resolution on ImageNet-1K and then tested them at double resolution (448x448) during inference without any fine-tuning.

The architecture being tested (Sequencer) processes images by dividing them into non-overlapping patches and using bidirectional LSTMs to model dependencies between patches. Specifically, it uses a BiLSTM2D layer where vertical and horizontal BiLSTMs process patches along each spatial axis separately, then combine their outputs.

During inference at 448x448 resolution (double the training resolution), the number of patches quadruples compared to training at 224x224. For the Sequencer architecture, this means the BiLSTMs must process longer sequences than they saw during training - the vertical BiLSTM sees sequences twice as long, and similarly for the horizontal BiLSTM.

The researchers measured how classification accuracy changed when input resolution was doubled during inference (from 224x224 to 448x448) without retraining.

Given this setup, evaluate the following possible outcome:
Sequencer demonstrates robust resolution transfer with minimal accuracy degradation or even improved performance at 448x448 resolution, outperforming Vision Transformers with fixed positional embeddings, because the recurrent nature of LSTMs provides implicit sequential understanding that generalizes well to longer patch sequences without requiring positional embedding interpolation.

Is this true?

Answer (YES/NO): YES